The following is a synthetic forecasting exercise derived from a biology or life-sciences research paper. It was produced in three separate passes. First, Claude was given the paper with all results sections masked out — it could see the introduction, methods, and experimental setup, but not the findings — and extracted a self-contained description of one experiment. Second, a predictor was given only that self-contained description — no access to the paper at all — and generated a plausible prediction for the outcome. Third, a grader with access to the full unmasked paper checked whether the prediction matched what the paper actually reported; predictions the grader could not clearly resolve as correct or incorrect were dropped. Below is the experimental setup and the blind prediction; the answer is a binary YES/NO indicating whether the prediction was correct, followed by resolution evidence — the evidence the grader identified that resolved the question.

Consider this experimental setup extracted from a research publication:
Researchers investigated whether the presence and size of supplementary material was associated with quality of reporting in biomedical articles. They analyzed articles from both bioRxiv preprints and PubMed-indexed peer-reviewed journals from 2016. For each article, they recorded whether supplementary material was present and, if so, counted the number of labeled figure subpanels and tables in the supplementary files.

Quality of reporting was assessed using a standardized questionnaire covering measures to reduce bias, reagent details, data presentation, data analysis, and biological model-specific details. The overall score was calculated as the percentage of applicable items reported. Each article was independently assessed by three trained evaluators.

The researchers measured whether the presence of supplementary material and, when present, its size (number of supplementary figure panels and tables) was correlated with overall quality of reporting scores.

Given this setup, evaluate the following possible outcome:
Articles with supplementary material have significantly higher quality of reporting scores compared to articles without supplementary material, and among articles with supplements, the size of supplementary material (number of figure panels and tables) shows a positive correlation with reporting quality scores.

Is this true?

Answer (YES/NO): NO